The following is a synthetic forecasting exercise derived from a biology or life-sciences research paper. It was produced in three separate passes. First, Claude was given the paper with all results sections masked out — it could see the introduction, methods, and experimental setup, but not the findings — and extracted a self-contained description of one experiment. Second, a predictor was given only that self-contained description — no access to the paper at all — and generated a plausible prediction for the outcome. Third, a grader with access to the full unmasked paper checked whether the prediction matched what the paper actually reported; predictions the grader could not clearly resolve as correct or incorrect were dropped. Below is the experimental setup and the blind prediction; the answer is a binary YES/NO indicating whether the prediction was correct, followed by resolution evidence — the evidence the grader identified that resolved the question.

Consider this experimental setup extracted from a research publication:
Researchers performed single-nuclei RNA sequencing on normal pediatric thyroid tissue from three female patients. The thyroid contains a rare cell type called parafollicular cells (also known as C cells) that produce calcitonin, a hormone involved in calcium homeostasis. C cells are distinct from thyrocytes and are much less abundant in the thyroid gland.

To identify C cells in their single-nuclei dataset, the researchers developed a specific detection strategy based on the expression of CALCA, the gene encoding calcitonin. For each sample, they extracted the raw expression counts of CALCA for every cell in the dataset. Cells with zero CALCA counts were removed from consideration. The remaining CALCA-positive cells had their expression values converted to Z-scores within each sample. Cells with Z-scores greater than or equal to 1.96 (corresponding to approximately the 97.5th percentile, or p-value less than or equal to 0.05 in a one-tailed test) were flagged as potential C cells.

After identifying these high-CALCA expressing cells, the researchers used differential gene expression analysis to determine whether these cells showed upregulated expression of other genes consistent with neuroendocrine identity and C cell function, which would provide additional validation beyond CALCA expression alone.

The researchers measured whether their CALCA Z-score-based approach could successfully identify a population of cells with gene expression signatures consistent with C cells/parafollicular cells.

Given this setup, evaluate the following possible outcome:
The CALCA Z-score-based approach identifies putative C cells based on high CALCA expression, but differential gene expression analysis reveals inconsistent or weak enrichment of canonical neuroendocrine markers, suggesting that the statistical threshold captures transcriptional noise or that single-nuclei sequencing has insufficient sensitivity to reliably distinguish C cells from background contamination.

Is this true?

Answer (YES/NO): NO